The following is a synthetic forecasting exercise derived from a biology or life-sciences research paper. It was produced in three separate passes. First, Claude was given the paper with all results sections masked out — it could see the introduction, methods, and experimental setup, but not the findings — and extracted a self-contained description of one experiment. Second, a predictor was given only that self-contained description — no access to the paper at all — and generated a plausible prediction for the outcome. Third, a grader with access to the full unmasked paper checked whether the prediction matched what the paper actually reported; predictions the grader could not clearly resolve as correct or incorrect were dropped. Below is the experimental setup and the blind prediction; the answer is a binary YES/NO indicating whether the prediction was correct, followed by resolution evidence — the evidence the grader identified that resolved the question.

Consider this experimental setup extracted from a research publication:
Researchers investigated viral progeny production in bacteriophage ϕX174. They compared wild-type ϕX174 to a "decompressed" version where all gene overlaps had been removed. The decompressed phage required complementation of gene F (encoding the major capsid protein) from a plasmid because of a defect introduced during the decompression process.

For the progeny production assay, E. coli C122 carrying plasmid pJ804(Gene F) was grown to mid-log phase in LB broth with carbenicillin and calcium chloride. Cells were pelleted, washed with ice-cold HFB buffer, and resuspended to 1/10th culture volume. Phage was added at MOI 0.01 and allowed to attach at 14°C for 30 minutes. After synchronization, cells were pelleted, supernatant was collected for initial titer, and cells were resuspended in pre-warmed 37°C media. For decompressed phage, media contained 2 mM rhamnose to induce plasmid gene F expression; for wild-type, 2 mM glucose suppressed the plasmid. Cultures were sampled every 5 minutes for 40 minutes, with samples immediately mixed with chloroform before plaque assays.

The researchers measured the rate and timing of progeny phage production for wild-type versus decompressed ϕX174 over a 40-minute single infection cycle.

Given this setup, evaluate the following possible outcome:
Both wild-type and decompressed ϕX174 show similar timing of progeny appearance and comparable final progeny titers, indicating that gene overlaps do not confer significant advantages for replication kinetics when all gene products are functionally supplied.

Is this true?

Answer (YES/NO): NO